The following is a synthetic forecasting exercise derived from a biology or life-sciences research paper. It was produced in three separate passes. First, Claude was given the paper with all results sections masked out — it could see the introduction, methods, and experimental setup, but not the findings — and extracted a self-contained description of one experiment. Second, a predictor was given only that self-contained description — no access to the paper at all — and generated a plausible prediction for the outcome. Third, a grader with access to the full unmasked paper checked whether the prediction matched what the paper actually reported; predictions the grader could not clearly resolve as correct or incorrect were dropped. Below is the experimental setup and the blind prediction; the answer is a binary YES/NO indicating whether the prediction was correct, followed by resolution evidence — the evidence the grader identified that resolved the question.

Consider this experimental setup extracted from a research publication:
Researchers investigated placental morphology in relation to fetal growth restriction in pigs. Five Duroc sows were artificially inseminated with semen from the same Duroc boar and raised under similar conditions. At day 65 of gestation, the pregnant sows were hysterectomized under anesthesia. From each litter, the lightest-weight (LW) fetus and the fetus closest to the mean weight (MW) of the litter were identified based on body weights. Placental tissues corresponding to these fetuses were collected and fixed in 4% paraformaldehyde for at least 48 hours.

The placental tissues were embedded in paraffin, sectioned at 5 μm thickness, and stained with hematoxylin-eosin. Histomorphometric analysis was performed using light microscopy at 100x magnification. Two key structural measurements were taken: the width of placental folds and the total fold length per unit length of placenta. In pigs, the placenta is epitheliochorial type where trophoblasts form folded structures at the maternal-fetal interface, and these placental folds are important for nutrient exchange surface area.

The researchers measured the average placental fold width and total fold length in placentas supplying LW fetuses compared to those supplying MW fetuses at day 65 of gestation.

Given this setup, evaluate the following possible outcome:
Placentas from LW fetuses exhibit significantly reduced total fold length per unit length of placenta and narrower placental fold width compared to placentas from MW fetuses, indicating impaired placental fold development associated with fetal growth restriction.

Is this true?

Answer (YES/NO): YES